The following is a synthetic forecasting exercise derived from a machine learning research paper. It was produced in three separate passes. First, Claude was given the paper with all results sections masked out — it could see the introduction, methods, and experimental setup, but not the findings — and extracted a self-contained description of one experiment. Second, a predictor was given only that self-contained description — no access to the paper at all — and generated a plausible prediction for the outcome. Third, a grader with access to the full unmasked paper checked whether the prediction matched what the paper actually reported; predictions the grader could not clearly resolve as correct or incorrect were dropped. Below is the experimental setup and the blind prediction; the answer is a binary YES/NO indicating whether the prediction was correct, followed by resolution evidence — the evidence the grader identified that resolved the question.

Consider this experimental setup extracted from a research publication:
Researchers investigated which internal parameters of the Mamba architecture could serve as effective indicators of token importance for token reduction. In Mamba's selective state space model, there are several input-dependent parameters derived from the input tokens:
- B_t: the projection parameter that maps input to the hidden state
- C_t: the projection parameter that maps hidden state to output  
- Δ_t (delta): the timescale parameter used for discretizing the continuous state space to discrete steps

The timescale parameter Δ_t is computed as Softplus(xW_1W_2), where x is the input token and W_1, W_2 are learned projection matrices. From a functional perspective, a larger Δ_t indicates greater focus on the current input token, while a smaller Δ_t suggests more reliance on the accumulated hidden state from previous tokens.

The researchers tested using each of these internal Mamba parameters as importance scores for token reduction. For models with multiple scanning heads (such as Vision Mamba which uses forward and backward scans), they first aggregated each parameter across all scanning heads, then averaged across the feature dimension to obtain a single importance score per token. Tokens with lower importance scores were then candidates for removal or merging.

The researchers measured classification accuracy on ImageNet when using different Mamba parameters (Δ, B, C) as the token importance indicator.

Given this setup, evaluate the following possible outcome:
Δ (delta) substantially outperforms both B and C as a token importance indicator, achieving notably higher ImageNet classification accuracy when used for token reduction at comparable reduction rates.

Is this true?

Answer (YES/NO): NO